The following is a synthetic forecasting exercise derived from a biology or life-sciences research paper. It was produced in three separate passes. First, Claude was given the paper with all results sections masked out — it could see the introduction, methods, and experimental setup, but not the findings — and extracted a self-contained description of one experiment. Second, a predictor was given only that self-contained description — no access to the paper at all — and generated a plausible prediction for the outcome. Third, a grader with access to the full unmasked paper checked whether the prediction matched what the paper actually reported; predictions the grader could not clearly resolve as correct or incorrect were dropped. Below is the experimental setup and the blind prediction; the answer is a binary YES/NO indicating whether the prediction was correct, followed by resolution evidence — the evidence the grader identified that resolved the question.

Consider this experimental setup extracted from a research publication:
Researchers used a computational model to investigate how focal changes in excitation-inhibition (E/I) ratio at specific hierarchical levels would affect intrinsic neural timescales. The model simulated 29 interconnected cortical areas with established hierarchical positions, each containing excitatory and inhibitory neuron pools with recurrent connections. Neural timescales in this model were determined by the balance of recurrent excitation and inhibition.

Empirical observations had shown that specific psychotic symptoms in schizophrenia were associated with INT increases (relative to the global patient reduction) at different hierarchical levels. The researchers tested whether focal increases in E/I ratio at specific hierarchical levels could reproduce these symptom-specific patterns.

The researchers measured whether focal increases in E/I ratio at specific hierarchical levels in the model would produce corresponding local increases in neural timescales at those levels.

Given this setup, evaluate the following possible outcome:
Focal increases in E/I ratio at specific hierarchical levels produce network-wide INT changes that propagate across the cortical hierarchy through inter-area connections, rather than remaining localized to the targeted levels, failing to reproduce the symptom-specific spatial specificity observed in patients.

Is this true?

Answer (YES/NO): NO